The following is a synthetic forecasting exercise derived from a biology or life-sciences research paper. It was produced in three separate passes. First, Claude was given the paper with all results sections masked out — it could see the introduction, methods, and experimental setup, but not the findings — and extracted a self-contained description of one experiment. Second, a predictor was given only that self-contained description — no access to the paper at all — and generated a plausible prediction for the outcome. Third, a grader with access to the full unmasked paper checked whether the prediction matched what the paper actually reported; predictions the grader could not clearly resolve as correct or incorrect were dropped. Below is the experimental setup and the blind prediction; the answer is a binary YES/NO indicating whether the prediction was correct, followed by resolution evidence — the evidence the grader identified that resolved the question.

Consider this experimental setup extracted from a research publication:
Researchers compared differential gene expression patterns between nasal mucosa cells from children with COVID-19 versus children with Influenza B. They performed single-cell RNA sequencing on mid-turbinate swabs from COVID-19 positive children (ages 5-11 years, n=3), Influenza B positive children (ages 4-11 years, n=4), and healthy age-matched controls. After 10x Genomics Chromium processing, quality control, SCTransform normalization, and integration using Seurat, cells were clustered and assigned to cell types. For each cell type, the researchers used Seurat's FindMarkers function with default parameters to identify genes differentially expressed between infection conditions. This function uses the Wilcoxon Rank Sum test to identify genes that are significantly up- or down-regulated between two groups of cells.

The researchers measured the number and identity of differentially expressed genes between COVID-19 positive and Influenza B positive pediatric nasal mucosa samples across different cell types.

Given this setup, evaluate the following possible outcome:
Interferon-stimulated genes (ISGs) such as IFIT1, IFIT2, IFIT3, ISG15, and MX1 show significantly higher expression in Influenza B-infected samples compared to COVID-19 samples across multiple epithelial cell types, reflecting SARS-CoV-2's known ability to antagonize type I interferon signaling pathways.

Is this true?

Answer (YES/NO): NO